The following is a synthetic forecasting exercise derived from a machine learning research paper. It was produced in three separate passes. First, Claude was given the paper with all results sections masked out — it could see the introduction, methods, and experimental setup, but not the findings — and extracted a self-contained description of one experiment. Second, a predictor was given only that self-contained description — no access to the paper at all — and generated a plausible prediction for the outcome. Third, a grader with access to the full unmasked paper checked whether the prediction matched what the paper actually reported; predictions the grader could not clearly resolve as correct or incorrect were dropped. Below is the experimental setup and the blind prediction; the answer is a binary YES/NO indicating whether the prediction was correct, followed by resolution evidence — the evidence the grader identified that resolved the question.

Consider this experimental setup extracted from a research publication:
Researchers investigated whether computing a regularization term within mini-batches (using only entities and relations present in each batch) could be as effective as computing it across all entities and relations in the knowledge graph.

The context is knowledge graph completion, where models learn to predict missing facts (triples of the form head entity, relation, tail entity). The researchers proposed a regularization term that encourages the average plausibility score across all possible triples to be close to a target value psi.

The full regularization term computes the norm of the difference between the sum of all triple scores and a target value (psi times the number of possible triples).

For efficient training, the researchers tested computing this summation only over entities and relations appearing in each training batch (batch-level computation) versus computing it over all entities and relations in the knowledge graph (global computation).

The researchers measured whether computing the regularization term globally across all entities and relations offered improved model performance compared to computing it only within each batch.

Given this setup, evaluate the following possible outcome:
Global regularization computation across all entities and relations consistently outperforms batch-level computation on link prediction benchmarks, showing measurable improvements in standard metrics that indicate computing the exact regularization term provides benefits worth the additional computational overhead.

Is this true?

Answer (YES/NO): NO